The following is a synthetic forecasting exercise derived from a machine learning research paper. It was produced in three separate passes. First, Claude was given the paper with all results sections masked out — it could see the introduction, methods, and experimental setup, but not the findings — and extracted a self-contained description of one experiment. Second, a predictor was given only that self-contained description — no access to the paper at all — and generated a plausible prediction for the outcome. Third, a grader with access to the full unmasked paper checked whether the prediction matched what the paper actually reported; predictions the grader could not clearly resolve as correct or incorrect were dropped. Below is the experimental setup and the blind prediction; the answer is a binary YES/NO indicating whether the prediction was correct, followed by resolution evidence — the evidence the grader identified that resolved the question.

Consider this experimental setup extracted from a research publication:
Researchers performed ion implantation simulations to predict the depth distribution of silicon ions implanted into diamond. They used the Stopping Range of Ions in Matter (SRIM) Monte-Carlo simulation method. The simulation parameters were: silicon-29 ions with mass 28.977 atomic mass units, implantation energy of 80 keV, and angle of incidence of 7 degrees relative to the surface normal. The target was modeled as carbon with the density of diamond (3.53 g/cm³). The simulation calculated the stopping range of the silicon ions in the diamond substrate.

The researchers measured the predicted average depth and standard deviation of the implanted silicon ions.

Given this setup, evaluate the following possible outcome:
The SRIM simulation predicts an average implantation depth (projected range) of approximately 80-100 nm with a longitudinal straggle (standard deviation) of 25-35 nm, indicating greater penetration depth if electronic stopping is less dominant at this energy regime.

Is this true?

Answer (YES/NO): NO